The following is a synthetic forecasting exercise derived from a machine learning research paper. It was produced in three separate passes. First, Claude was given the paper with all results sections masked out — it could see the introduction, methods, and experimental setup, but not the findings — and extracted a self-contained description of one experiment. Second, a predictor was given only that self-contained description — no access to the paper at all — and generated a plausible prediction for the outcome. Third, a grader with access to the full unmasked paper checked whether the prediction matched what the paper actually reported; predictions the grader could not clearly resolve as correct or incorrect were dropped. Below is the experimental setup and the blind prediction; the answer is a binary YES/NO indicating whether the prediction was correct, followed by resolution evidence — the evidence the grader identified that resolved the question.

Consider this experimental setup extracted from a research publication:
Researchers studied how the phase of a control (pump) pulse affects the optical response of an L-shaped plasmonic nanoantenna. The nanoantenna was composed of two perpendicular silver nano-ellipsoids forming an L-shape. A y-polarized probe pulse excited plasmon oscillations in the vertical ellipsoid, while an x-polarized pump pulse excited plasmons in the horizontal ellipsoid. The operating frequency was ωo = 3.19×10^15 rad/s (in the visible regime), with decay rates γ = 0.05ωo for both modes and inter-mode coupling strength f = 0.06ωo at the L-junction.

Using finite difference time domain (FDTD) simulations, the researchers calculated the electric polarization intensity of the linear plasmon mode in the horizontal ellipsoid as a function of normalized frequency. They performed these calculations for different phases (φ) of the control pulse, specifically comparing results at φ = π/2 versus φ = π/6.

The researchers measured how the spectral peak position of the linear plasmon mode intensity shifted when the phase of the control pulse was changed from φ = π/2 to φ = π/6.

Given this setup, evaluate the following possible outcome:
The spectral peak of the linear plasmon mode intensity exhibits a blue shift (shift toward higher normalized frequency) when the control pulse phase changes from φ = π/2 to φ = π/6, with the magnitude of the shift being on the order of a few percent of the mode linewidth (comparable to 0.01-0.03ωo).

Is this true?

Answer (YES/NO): NO